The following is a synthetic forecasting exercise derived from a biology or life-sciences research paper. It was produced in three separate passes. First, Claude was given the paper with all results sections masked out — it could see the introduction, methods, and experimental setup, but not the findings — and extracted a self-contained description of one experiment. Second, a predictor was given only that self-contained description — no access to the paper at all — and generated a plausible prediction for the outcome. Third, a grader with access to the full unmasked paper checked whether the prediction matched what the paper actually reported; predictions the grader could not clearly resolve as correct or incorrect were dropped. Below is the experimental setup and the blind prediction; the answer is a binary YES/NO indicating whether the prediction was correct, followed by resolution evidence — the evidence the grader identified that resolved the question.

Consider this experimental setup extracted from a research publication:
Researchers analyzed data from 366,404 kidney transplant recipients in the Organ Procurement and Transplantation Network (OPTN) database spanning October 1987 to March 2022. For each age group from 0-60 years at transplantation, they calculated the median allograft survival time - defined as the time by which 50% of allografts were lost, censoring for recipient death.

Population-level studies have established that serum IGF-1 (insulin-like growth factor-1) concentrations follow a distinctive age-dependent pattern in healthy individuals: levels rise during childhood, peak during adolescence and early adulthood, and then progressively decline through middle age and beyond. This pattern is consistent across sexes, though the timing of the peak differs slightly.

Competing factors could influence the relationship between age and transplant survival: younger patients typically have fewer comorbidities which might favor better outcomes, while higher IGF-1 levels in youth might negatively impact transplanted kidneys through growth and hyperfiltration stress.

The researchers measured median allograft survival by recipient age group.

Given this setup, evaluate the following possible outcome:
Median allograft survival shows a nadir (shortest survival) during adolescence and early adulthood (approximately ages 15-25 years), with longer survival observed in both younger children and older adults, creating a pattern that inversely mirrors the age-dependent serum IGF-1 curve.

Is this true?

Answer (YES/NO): YES